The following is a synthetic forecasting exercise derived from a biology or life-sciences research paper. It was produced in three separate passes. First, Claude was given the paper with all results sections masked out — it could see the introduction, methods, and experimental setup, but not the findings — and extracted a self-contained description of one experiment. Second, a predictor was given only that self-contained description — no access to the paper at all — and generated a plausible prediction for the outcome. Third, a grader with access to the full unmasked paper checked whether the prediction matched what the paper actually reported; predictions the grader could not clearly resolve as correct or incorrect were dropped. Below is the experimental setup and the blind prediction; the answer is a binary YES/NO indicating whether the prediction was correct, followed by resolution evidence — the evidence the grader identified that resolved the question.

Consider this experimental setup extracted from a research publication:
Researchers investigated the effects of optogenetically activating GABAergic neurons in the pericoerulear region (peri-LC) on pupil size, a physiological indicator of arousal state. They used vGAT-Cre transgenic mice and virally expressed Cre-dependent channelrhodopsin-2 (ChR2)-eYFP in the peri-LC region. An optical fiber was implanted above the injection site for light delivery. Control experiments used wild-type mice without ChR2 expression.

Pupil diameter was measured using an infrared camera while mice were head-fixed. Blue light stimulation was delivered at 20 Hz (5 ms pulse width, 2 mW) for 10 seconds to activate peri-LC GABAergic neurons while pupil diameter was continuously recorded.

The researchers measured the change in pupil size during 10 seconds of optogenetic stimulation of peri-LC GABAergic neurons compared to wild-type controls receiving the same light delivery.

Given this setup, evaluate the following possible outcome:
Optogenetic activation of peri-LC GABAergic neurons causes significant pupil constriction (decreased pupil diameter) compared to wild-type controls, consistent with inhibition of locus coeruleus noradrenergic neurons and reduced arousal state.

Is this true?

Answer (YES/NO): YES